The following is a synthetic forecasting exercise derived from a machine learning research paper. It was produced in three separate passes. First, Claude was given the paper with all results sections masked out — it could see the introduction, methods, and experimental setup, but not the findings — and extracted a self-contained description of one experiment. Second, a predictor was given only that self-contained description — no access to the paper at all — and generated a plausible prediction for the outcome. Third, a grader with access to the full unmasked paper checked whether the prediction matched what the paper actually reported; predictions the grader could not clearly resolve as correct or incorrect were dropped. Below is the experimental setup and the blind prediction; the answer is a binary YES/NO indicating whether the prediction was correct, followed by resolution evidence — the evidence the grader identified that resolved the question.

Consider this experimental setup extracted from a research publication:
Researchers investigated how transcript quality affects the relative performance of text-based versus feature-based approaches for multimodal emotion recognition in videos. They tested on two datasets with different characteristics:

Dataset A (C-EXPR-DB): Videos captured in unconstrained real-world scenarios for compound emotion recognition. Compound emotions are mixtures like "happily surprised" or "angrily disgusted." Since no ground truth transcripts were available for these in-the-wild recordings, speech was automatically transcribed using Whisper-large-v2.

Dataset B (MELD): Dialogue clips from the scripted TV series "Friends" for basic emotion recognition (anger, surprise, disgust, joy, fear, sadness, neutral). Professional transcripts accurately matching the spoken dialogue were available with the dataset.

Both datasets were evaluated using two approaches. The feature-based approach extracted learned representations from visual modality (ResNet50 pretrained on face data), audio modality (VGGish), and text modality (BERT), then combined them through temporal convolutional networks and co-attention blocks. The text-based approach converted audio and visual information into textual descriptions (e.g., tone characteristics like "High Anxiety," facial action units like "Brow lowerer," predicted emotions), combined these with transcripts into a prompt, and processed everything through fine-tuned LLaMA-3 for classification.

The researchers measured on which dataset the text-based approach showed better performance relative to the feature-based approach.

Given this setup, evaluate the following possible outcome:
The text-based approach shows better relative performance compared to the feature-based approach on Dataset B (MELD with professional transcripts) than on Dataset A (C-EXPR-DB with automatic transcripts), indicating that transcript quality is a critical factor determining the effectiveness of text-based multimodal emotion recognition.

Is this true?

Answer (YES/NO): YES